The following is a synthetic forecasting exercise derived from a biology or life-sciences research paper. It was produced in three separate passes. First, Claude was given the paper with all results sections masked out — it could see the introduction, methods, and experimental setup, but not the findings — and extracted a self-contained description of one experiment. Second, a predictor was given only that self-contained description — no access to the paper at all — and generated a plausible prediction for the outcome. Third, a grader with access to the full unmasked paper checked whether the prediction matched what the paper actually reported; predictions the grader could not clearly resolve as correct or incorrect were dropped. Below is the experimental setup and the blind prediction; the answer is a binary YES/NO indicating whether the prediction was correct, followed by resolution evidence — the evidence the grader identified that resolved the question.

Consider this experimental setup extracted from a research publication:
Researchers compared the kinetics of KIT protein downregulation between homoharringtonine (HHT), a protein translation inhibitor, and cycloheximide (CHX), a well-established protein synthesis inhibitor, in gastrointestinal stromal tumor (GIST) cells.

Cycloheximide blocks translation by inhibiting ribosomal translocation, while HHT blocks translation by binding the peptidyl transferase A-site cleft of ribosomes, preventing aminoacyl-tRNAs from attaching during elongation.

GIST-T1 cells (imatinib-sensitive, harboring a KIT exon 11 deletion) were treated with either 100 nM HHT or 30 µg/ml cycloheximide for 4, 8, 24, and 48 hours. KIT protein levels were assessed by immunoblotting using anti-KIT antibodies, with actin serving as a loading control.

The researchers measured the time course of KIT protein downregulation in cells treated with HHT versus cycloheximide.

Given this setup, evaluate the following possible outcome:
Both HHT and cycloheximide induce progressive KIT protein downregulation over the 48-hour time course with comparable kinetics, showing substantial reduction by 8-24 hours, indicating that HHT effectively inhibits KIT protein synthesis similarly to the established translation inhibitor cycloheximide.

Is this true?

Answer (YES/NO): NO